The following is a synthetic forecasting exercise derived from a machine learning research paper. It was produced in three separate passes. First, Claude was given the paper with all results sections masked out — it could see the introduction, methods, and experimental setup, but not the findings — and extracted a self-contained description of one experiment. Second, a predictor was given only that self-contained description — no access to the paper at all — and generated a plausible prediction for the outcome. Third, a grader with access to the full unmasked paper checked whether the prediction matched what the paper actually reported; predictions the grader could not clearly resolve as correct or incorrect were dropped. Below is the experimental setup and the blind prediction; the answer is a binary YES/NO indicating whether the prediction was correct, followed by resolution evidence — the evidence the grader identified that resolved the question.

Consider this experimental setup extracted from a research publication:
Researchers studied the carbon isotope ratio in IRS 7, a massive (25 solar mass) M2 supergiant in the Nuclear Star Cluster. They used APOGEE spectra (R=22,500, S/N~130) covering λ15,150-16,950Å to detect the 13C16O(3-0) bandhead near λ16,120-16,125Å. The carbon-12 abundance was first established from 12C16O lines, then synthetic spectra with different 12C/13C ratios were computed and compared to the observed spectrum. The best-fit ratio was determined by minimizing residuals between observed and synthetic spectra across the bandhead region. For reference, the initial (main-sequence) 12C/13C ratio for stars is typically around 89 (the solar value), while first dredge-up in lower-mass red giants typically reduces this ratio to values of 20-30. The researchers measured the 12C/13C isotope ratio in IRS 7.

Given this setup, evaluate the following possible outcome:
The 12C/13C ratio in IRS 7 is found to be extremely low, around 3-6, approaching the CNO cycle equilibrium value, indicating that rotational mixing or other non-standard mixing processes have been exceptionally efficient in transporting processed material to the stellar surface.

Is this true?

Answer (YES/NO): NO